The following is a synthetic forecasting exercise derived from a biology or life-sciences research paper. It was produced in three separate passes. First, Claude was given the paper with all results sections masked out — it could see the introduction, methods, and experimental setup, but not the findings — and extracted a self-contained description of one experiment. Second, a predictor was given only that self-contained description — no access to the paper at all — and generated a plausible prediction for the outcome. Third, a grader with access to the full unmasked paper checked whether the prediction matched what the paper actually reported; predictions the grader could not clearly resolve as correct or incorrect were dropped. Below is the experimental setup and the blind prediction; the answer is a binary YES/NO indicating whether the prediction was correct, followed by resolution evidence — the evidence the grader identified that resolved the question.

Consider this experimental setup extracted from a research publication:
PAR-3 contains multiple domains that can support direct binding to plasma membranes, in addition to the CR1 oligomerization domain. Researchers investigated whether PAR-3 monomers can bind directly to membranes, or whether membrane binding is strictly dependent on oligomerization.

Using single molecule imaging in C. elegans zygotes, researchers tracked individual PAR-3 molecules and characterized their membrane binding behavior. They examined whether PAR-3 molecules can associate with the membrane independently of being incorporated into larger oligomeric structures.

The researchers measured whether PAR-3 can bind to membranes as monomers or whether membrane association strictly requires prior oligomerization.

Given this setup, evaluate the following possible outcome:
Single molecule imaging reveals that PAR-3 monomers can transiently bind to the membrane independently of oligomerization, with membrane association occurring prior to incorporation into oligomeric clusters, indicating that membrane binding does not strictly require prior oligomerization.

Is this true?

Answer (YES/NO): YES